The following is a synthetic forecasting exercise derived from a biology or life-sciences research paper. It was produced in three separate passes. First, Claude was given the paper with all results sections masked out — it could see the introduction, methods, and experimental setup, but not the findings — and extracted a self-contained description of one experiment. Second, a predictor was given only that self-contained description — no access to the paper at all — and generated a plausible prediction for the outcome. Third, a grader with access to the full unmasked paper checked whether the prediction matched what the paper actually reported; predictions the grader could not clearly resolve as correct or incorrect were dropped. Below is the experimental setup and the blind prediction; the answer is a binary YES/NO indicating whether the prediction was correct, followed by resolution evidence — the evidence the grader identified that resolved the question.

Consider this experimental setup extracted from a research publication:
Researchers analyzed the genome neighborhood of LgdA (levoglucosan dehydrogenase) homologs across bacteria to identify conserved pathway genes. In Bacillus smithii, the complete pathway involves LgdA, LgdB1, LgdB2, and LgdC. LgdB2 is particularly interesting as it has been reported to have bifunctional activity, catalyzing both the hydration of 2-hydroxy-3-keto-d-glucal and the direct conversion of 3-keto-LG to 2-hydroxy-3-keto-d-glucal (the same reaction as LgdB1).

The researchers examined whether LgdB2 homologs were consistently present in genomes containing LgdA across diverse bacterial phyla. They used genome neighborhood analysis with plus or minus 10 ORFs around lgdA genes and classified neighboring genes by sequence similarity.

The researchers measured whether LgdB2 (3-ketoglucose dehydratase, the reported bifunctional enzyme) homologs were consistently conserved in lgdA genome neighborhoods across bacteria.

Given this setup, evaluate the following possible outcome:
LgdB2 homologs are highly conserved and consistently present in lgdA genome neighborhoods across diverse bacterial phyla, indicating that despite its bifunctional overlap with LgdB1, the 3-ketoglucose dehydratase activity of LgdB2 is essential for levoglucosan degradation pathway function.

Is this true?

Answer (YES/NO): NO